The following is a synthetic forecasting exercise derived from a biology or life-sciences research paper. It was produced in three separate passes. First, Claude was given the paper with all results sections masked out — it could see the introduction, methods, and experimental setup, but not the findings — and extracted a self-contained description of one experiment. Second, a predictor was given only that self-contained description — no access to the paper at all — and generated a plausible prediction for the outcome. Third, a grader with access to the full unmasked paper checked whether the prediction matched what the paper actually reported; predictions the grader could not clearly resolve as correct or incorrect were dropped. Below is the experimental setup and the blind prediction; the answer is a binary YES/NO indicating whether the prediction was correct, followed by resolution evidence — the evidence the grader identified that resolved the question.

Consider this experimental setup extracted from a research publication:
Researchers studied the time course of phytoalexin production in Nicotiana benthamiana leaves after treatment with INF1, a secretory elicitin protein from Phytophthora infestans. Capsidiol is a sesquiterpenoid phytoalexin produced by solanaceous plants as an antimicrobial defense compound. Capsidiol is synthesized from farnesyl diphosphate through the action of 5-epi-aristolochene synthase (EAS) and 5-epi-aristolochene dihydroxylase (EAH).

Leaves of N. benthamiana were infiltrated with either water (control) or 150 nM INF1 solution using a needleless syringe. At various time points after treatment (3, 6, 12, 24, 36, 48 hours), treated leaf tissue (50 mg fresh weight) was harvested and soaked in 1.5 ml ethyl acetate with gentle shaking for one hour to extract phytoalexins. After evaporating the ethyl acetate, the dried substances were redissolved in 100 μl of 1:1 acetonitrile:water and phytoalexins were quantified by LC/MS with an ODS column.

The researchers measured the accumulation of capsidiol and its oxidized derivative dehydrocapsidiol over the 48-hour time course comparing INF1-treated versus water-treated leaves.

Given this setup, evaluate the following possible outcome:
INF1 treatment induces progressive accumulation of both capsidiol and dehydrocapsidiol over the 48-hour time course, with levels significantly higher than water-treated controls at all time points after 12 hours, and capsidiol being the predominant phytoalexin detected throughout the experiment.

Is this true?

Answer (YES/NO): NO